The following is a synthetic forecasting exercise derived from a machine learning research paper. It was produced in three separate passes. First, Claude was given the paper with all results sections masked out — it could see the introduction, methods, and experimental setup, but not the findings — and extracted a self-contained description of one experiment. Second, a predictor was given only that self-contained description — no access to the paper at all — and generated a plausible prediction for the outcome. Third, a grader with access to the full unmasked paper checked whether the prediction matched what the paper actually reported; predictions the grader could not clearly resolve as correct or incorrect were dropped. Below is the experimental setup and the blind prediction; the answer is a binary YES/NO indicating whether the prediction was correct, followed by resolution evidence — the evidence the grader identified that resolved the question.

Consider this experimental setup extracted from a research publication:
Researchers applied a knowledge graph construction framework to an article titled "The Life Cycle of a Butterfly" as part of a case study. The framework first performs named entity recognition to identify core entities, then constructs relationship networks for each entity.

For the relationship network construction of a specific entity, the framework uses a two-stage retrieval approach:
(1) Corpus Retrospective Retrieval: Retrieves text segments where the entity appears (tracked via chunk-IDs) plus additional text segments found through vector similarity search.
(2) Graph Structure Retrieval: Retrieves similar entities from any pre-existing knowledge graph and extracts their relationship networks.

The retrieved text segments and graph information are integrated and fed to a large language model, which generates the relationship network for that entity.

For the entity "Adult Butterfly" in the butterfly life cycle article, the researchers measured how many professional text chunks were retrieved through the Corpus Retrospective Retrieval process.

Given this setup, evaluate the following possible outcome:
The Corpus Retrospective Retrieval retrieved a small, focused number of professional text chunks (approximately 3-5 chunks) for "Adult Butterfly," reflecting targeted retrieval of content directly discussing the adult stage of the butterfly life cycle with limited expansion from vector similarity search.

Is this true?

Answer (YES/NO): YES